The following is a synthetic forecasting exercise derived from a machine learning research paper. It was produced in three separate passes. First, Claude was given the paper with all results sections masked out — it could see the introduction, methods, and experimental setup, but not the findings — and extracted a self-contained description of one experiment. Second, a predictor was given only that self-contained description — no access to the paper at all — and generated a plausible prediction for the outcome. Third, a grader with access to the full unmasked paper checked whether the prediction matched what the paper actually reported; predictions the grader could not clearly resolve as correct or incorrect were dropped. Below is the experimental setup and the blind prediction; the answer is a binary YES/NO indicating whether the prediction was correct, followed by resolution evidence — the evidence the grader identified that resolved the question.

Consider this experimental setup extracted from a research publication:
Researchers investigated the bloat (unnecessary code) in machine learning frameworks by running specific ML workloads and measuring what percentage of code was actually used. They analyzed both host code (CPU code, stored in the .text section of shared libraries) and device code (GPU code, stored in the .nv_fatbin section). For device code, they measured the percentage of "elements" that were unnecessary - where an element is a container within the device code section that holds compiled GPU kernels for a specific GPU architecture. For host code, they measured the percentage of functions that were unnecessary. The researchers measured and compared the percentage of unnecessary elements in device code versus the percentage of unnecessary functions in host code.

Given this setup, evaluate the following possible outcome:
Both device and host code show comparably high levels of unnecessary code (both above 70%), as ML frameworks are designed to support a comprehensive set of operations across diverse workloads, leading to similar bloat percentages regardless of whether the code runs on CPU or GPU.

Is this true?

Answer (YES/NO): NO